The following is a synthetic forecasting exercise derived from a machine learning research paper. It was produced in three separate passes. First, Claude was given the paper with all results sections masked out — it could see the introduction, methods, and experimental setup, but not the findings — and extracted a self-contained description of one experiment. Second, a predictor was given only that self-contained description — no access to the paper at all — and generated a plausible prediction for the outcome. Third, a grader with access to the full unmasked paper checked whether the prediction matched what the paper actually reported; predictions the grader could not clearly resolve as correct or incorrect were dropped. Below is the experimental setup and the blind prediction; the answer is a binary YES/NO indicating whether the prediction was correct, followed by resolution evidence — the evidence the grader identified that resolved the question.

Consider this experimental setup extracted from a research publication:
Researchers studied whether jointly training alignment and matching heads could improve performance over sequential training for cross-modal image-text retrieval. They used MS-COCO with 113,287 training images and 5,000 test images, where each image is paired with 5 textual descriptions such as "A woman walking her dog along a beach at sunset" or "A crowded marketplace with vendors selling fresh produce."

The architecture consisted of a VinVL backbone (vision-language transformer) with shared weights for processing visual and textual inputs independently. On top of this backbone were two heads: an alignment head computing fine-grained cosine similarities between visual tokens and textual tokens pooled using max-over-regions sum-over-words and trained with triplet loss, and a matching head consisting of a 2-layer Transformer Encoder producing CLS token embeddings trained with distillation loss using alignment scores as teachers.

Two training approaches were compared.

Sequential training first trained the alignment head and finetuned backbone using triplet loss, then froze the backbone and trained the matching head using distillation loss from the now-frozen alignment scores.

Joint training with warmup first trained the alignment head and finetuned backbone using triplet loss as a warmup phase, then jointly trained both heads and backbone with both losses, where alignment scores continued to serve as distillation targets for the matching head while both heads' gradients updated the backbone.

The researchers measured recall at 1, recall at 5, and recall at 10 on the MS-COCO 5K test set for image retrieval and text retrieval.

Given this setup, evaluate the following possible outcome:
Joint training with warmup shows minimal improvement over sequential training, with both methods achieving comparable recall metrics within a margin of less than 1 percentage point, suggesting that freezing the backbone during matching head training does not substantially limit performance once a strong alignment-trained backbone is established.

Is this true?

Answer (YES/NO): NO